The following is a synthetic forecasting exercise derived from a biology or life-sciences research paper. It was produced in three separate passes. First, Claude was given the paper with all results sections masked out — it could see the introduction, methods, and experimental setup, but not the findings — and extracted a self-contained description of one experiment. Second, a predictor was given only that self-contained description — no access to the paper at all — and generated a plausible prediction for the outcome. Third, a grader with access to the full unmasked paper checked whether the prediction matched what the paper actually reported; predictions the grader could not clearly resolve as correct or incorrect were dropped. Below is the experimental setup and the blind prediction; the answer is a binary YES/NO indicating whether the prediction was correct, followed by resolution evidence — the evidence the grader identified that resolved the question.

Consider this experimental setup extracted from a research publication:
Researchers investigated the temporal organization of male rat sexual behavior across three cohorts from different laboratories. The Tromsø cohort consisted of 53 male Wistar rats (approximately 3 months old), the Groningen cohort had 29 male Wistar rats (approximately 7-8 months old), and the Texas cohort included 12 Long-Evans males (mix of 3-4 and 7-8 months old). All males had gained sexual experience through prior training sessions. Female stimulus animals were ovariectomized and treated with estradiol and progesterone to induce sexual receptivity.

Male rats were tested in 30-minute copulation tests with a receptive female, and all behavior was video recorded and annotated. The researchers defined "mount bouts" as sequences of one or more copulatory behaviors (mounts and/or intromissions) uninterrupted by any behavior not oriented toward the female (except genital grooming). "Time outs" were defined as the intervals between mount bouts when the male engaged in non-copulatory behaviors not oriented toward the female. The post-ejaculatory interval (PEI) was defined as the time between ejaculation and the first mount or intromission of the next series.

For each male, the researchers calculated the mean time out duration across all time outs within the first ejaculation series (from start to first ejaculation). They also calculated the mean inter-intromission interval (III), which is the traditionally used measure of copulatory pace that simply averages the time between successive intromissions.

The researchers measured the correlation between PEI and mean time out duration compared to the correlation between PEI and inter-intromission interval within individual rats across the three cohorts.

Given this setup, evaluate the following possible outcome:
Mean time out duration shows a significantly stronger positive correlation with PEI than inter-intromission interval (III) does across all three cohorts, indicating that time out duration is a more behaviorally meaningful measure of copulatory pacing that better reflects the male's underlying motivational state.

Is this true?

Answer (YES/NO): NO